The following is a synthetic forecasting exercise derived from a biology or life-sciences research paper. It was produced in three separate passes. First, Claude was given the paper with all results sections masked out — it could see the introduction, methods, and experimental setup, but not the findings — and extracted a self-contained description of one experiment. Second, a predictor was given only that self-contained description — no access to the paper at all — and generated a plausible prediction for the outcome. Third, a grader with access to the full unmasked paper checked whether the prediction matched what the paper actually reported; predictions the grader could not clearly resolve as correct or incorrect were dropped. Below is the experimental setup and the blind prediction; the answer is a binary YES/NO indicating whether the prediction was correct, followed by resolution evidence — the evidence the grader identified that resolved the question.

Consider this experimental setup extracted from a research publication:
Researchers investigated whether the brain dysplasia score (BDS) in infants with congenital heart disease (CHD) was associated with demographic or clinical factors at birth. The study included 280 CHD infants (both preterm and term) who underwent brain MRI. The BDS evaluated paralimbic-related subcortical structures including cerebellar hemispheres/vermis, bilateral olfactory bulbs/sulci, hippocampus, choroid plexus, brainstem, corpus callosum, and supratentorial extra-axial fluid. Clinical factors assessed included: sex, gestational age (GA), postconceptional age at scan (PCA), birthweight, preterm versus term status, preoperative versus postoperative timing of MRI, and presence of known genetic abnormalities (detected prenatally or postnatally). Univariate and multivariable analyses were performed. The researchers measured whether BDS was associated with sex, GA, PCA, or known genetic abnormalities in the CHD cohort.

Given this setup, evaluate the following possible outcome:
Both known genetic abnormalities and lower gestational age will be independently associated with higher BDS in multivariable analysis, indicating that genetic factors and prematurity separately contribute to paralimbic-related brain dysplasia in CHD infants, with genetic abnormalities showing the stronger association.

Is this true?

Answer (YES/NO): NO